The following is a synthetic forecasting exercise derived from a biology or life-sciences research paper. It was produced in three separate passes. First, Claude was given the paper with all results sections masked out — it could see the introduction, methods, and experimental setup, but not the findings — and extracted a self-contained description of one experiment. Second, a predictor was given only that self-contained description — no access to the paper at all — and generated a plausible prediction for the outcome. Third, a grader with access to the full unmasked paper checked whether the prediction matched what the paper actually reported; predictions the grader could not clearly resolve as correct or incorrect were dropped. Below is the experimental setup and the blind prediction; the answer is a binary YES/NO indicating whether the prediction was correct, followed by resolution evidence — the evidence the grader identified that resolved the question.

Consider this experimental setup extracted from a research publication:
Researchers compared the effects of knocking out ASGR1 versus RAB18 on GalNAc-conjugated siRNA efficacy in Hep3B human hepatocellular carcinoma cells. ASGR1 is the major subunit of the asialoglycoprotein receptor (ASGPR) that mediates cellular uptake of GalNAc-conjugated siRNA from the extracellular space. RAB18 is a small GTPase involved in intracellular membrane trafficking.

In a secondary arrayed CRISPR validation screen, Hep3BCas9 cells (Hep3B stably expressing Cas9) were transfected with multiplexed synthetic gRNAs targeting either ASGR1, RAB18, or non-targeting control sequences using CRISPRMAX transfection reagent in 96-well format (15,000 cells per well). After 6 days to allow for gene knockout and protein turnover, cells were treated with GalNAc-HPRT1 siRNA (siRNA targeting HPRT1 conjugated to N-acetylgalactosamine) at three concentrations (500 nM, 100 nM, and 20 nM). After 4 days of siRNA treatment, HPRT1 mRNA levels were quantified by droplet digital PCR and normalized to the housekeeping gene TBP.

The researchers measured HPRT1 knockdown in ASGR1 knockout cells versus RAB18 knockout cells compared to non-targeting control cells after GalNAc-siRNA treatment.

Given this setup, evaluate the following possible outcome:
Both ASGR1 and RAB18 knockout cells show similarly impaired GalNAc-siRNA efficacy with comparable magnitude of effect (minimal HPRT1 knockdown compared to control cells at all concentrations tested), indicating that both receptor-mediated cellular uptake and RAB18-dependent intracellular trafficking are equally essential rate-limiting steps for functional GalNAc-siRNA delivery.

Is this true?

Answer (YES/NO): NO